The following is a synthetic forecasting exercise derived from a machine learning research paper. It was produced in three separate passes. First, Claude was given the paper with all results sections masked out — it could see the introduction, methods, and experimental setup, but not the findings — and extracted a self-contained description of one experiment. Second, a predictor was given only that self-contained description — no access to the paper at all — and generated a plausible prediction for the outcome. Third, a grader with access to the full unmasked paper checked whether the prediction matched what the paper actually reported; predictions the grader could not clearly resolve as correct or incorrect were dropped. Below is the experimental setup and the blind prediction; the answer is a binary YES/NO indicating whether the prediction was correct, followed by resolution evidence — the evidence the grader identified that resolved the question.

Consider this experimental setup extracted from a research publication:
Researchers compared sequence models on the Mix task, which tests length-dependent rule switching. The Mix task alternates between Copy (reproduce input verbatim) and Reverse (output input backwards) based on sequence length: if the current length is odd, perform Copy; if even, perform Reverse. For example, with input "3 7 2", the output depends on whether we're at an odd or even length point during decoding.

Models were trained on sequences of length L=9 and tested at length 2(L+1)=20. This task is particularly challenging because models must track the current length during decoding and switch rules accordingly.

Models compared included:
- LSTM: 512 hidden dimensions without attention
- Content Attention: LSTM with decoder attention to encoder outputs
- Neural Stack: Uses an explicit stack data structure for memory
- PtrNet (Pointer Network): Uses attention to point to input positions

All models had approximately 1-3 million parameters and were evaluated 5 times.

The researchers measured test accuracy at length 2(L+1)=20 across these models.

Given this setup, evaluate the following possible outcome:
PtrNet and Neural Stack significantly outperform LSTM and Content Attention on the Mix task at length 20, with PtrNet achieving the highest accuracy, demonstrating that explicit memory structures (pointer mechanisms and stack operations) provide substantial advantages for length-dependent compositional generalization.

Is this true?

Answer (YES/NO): NO